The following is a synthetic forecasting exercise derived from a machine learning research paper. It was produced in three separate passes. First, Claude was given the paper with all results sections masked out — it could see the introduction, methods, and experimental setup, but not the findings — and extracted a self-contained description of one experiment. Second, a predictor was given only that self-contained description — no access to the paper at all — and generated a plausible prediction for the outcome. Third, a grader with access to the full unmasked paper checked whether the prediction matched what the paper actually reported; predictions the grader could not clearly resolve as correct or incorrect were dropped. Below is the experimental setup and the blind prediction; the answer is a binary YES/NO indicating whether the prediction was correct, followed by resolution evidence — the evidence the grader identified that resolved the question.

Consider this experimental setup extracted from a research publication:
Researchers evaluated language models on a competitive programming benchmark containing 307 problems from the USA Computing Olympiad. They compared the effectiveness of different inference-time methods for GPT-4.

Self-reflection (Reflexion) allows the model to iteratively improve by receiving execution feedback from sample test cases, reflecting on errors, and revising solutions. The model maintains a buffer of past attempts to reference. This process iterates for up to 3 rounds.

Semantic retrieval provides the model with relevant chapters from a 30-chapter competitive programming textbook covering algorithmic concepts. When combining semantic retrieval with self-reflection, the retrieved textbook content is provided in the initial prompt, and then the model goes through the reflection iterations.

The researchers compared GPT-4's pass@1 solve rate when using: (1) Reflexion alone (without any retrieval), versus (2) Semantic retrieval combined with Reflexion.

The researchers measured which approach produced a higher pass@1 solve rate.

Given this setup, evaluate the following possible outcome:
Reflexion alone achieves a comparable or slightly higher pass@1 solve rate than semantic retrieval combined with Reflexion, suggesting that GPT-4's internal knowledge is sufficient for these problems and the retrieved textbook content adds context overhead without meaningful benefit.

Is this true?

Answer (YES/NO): YES